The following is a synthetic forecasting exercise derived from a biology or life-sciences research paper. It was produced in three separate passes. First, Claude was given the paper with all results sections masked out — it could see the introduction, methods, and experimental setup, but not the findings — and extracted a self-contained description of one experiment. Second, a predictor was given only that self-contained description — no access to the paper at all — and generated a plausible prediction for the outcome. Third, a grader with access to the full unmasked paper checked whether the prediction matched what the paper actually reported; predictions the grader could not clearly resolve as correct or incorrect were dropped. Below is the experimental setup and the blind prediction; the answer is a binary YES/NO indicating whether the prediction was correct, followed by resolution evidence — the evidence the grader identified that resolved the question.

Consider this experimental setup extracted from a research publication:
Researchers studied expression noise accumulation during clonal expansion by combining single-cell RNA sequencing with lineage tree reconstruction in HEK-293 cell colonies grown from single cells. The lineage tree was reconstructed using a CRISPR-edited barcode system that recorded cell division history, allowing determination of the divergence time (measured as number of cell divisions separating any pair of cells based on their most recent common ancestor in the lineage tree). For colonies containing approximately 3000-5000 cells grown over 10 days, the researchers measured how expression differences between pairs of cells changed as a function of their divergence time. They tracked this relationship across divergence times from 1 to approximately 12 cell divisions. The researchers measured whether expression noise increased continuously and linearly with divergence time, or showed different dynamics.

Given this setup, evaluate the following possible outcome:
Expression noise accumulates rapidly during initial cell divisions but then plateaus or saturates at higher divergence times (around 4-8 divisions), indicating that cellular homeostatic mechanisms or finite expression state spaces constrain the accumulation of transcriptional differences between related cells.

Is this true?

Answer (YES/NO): YES